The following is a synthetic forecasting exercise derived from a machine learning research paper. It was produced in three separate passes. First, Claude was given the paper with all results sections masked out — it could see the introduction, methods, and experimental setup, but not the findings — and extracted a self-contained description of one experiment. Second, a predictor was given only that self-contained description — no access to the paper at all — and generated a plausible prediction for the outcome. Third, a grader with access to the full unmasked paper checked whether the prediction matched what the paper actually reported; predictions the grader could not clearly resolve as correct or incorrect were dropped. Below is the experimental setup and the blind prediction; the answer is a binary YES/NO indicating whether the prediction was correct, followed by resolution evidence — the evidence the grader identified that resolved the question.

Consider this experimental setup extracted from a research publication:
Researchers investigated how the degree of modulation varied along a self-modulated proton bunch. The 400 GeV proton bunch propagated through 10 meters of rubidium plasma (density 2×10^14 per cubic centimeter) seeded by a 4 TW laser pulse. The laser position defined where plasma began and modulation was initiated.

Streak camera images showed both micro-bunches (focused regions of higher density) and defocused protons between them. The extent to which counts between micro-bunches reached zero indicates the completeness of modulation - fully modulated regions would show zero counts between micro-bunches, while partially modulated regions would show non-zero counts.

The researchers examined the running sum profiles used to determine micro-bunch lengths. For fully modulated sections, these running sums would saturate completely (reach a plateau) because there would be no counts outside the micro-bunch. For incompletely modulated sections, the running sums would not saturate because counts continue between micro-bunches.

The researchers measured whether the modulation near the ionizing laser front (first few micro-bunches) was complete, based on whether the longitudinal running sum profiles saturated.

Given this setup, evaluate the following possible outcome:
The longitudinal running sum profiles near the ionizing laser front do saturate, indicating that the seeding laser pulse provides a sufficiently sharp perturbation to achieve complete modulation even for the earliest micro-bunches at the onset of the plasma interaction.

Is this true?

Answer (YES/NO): NO